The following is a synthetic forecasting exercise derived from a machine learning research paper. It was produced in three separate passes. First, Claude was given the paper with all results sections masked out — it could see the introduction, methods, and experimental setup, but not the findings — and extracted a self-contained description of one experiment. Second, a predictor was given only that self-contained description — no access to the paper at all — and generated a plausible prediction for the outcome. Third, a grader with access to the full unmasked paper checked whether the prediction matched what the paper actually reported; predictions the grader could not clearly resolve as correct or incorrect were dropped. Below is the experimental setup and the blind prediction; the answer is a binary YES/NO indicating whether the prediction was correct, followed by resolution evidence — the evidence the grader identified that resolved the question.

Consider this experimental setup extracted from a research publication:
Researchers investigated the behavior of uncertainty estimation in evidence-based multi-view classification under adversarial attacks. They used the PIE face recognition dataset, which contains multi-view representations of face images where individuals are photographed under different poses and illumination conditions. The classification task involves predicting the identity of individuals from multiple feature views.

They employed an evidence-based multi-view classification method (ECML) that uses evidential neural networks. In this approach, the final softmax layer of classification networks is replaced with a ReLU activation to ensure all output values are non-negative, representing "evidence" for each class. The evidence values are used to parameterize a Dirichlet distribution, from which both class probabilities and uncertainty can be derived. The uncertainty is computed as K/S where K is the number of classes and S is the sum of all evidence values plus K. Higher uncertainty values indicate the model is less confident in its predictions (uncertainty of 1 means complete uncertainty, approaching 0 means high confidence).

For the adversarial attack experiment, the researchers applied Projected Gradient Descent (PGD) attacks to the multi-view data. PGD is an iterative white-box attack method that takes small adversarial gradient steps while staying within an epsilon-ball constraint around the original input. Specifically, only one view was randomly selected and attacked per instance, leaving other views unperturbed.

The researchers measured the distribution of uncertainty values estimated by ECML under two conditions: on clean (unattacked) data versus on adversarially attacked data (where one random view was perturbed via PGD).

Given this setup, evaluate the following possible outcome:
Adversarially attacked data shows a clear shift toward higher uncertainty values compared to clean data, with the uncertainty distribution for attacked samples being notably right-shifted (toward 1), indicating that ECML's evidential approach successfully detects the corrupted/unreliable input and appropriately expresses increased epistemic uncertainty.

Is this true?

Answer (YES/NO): NO